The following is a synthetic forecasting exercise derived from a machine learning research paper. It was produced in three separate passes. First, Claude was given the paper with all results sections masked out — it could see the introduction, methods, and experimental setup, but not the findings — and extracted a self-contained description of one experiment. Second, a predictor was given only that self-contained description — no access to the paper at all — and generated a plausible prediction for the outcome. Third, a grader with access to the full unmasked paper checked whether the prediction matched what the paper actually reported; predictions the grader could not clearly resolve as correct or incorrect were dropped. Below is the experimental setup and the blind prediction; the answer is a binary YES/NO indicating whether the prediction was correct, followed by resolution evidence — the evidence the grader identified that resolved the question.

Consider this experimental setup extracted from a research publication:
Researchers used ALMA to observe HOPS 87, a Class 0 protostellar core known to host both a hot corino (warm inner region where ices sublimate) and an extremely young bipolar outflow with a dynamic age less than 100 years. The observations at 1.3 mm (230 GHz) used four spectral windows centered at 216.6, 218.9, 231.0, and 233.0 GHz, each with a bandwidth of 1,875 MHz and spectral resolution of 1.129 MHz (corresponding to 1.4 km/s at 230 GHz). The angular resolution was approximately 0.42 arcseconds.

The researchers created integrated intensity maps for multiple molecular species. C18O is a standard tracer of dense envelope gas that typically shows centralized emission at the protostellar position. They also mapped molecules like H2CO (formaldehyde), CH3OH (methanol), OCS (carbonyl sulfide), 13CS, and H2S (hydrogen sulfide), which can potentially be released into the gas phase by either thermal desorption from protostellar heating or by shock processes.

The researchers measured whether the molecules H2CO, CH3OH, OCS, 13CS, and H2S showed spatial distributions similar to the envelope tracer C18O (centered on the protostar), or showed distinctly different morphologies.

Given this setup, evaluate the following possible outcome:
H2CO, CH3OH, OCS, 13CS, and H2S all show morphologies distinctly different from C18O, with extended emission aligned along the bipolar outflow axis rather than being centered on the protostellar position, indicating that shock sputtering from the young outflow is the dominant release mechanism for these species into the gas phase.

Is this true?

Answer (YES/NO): NO